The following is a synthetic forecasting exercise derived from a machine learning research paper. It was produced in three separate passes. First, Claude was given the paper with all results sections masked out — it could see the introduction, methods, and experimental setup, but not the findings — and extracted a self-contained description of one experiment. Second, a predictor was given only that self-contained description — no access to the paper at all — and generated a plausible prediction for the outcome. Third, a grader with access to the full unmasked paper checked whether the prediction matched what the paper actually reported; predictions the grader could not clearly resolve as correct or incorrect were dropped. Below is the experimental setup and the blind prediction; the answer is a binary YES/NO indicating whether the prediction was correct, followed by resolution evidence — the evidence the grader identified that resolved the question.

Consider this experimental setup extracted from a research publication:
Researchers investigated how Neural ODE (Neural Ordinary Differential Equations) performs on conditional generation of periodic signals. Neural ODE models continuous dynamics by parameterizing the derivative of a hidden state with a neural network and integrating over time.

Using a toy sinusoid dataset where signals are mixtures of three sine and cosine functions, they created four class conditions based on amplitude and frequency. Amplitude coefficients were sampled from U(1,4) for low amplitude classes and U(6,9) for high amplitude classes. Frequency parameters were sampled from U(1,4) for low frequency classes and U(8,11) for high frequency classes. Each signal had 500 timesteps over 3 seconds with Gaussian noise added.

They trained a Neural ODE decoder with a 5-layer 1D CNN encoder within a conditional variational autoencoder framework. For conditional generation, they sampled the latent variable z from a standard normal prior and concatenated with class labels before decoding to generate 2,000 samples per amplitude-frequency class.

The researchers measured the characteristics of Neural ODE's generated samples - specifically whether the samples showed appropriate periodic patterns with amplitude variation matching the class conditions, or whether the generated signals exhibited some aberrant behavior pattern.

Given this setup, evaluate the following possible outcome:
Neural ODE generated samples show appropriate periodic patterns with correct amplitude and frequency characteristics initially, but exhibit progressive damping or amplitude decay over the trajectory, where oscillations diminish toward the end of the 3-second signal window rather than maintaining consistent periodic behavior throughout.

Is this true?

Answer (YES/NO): NO